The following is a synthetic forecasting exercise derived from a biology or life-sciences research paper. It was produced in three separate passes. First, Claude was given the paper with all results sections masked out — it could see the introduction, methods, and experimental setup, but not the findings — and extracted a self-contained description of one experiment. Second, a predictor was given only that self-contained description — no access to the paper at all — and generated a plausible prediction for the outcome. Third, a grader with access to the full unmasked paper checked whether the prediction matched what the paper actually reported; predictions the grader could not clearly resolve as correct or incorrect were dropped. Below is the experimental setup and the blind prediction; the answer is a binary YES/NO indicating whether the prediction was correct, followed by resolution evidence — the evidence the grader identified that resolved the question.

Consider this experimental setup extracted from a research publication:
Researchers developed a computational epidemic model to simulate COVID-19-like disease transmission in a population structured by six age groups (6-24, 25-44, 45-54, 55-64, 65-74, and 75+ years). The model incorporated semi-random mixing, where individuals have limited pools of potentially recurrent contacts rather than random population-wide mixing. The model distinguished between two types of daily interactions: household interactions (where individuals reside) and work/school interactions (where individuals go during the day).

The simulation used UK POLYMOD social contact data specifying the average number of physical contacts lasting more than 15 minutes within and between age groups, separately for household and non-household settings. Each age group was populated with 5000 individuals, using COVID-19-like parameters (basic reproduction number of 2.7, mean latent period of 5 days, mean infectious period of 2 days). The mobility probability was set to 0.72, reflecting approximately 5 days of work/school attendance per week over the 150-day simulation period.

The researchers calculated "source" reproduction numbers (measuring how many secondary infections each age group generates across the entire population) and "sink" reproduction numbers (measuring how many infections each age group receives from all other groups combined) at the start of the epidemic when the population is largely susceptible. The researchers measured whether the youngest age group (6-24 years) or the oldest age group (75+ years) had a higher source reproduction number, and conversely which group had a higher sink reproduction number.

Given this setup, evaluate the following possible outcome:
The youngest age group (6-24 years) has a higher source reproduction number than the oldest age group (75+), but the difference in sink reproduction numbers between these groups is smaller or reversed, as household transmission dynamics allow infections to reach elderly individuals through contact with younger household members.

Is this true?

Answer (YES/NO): NO